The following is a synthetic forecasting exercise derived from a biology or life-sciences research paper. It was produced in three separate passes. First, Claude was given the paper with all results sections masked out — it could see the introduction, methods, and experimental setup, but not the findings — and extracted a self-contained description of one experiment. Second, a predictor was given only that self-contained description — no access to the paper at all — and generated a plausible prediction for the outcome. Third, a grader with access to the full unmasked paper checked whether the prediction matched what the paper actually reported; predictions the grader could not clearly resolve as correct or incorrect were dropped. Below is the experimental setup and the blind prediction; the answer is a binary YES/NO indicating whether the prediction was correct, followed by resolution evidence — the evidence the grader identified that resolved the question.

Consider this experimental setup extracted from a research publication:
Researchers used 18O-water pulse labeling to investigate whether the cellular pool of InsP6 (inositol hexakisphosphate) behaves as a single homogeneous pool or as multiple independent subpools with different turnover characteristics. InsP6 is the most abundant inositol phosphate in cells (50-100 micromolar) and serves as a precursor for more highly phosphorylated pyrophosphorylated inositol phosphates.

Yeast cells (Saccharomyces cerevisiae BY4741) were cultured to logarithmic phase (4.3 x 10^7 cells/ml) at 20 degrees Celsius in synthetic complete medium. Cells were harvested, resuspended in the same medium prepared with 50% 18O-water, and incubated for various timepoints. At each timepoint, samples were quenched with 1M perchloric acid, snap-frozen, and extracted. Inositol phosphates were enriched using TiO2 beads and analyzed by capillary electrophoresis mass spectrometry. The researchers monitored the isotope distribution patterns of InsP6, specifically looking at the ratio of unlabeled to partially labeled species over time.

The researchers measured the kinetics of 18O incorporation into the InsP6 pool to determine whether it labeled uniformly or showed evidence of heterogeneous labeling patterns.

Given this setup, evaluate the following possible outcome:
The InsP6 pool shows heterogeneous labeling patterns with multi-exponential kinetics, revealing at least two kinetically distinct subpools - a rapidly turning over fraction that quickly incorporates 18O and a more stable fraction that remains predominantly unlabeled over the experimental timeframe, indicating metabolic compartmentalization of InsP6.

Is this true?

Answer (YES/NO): NO